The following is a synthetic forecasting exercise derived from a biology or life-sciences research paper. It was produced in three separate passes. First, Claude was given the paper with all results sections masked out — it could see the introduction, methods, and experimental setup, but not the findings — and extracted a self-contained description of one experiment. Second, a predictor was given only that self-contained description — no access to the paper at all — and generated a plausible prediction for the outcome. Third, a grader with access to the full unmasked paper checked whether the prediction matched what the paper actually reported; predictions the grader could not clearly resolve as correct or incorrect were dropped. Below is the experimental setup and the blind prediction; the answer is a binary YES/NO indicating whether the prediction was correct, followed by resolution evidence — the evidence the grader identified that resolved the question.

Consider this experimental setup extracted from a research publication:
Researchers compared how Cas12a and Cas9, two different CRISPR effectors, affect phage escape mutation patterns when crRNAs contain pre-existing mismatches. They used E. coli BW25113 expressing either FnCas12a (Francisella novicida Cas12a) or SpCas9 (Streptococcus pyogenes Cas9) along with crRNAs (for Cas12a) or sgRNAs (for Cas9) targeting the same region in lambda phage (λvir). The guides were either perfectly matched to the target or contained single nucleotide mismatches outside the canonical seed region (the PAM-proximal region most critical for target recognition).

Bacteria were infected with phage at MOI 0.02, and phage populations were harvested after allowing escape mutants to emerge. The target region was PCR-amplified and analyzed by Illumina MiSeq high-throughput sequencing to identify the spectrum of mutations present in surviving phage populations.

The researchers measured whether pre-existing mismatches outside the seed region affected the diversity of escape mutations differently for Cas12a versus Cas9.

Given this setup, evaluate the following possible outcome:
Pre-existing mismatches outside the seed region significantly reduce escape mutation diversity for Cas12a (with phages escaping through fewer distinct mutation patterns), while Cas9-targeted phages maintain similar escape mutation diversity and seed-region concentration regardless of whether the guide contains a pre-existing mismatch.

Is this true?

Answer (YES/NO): NO